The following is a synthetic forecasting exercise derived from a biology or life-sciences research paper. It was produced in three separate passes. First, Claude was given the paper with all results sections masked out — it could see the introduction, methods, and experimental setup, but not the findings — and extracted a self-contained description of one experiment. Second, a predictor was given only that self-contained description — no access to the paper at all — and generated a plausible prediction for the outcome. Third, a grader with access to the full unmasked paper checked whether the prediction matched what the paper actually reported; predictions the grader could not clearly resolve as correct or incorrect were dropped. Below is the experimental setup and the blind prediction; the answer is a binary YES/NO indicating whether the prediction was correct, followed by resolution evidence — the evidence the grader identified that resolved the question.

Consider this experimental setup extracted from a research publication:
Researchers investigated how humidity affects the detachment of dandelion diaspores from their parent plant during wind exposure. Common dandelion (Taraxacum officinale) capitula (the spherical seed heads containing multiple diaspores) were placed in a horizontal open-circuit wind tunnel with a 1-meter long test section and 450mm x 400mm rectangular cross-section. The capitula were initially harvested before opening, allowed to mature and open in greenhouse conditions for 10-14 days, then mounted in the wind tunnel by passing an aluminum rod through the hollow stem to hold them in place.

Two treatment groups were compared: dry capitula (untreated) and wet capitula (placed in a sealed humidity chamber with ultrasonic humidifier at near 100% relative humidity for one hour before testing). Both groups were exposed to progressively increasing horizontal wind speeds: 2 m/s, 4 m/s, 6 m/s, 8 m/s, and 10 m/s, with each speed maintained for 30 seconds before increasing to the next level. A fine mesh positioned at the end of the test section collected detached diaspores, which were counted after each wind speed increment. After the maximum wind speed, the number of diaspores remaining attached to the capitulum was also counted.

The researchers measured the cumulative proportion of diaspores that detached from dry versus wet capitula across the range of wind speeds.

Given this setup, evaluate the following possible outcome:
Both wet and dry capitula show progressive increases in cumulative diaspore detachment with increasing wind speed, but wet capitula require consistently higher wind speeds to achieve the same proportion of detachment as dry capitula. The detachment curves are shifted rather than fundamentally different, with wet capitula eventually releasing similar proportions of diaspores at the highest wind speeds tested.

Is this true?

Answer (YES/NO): NO